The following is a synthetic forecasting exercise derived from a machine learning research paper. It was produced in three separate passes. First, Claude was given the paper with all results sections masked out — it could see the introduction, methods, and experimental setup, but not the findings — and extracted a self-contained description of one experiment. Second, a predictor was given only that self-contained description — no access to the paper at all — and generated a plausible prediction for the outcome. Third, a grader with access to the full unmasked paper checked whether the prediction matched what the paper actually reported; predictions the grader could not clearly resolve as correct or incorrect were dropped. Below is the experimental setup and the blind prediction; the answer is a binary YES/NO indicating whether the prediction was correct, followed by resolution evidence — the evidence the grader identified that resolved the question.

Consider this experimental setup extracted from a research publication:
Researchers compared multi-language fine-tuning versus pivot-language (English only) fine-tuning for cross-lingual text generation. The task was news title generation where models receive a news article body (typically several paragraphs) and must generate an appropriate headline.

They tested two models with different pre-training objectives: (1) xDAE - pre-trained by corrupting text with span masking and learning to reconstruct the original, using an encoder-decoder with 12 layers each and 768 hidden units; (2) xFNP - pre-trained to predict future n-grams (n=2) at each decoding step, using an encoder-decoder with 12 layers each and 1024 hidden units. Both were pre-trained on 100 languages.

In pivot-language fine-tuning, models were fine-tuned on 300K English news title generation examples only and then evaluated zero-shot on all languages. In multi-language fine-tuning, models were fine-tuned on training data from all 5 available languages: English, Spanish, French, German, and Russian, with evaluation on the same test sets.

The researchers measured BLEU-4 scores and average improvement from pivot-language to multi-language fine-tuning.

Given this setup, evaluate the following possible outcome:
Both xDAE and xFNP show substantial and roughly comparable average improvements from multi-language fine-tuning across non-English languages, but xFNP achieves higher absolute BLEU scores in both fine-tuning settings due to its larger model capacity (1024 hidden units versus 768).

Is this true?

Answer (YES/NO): NO